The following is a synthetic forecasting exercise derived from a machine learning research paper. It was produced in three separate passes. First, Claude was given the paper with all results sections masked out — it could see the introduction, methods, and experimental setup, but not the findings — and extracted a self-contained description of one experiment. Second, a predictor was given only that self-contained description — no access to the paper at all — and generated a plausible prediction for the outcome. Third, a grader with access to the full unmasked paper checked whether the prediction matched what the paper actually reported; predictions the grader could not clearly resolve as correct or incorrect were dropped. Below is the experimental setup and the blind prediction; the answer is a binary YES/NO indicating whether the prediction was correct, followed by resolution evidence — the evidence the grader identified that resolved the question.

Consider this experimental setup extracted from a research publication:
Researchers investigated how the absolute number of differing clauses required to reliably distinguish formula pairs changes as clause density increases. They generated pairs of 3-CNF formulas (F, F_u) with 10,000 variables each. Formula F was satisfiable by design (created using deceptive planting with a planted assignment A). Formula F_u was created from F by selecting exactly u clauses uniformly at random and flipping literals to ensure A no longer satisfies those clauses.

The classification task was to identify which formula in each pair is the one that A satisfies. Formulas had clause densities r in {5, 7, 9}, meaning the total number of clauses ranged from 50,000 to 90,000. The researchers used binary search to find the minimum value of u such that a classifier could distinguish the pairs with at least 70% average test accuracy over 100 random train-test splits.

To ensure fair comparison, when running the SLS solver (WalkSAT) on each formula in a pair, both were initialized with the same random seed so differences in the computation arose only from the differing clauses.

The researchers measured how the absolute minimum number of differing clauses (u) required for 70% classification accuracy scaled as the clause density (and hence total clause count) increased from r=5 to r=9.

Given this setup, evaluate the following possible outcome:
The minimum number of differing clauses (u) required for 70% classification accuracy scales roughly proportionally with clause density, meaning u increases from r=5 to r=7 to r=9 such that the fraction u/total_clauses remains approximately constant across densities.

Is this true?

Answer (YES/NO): NO